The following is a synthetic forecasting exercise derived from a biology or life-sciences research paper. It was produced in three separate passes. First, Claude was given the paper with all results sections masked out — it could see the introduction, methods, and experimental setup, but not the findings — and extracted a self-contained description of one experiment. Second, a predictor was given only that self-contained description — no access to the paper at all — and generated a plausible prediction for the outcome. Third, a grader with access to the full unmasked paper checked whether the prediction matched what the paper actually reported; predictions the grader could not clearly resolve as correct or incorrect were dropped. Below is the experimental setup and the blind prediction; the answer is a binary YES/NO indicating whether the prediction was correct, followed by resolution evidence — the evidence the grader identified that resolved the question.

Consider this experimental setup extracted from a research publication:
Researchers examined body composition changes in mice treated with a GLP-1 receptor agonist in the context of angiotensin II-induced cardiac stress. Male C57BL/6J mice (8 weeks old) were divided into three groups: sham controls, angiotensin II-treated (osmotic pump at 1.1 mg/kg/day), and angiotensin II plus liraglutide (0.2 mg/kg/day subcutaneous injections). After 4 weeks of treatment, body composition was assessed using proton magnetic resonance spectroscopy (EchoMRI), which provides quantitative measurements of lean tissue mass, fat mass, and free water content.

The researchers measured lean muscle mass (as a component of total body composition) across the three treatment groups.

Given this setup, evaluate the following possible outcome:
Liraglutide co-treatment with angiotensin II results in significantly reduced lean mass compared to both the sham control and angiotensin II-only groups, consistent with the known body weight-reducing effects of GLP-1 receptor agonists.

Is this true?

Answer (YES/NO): NO